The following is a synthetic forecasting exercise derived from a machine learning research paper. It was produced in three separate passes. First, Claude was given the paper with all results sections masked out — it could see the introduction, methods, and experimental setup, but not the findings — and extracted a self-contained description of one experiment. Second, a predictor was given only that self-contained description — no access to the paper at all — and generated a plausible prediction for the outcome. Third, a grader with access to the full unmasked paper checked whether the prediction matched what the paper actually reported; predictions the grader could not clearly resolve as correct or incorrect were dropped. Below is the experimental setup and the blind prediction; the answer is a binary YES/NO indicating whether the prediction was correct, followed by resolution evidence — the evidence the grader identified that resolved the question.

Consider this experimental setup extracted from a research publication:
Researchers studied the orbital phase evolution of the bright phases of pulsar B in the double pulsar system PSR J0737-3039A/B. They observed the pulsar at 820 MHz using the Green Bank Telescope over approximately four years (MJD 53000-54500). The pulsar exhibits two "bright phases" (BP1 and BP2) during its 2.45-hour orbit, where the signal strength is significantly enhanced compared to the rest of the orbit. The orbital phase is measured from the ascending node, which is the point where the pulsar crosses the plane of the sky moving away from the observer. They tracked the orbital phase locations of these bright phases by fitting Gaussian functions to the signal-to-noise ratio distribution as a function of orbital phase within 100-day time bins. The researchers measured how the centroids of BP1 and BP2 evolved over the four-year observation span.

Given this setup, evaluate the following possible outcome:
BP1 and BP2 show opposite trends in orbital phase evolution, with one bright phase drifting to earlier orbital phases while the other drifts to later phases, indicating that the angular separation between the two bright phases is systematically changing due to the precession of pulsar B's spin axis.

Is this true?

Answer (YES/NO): NO